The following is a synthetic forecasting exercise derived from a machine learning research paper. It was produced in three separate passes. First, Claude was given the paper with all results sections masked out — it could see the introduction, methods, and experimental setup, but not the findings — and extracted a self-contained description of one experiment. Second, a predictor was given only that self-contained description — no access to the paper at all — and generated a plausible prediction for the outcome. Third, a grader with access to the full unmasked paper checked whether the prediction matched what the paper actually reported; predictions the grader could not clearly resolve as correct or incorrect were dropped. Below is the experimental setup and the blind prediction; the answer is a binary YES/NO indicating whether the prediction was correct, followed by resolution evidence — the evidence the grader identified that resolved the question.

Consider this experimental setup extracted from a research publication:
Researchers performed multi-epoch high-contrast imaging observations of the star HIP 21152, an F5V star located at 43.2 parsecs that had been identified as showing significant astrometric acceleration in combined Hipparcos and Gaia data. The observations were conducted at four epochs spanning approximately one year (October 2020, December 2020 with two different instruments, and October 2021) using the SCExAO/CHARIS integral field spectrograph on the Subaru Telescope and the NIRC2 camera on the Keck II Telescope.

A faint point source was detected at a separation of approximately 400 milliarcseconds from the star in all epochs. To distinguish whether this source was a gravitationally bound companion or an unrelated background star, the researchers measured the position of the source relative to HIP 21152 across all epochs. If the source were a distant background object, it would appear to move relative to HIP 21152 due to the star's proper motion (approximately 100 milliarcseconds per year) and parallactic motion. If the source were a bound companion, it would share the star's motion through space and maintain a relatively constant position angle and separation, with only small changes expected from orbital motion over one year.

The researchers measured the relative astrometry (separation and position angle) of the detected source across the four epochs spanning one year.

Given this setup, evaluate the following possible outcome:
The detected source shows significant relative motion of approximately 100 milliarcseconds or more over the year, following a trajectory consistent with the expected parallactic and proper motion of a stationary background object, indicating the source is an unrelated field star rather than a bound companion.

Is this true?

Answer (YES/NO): NO